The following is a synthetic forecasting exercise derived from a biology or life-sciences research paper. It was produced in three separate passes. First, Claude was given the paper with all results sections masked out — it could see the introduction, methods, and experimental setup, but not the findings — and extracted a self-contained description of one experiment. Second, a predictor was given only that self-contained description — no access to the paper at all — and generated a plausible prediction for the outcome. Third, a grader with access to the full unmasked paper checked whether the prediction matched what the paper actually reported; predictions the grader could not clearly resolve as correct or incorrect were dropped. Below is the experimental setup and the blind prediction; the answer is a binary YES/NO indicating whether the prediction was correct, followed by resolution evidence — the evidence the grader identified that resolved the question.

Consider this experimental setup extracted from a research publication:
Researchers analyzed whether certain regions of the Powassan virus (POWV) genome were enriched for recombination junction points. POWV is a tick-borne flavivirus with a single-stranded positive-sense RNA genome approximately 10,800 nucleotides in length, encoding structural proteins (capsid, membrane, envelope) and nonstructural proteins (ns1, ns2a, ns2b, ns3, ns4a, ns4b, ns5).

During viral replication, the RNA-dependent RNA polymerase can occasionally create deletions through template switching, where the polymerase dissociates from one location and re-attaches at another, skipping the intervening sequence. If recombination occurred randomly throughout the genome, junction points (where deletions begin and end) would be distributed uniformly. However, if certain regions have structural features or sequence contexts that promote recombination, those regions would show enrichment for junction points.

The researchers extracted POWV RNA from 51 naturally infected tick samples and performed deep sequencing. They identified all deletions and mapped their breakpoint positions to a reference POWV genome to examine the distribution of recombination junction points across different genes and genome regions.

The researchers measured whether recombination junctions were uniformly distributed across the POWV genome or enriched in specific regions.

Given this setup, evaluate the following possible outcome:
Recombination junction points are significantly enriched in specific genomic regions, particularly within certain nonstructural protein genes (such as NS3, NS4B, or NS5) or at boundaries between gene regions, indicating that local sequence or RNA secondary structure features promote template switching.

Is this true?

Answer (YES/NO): YES